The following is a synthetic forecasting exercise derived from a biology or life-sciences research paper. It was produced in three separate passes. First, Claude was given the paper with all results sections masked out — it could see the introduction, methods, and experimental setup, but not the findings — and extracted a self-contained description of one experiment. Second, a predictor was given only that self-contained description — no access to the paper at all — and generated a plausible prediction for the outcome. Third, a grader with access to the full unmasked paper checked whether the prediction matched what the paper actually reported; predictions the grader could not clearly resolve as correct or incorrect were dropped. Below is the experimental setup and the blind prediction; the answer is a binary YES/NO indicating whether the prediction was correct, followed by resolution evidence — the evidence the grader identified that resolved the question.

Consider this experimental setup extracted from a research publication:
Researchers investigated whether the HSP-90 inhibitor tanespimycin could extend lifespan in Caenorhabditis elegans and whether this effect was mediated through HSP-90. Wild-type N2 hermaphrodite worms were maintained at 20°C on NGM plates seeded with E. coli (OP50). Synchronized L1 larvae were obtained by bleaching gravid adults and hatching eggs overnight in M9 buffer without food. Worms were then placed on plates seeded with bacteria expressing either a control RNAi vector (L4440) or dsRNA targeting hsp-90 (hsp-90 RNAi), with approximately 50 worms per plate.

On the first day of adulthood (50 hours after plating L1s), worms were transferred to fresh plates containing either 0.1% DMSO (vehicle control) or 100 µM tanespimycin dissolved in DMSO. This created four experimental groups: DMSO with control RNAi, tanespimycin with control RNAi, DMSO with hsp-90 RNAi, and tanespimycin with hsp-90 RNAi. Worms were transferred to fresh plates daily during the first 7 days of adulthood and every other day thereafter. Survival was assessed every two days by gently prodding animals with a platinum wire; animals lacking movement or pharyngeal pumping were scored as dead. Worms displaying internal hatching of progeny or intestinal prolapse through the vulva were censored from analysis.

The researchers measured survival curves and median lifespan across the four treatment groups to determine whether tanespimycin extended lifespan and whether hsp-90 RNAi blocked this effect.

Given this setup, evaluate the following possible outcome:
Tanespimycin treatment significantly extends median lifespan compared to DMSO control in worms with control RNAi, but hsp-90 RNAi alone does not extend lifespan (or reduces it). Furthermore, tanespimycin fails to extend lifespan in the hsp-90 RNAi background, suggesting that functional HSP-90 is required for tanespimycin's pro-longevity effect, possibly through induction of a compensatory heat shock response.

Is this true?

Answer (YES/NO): YES